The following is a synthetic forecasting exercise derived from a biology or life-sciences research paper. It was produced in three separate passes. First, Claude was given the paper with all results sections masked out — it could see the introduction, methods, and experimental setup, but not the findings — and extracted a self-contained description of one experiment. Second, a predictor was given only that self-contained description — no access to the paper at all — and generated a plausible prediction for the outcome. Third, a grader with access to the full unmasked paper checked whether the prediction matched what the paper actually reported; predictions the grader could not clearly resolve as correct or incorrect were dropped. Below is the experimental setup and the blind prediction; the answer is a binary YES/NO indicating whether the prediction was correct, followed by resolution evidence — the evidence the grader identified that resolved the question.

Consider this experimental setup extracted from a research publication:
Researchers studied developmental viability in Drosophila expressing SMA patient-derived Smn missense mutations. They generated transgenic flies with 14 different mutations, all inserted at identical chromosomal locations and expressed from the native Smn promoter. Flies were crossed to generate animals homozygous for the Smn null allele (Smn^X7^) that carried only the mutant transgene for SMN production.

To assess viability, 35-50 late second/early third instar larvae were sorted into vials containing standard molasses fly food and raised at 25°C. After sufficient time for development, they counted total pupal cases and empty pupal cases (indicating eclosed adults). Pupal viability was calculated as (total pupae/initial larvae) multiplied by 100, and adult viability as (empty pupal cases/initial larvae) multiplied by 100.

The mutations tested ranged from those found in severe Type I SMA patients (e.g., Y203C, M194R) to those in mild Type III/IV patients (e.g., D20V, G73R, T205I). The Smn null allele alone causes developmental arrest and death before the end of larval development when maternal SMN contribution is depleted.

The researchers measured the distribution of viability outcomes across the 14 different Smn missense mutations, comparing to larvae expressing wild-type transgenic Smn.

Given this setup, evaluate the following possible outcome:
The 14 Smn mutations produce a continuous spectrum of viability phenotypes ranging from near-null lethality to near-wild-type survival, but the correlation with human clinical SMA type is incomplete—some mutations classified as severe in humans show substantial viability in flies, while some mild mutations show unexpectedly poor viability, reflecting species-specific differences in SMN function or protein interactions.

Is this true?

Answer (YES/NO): NO